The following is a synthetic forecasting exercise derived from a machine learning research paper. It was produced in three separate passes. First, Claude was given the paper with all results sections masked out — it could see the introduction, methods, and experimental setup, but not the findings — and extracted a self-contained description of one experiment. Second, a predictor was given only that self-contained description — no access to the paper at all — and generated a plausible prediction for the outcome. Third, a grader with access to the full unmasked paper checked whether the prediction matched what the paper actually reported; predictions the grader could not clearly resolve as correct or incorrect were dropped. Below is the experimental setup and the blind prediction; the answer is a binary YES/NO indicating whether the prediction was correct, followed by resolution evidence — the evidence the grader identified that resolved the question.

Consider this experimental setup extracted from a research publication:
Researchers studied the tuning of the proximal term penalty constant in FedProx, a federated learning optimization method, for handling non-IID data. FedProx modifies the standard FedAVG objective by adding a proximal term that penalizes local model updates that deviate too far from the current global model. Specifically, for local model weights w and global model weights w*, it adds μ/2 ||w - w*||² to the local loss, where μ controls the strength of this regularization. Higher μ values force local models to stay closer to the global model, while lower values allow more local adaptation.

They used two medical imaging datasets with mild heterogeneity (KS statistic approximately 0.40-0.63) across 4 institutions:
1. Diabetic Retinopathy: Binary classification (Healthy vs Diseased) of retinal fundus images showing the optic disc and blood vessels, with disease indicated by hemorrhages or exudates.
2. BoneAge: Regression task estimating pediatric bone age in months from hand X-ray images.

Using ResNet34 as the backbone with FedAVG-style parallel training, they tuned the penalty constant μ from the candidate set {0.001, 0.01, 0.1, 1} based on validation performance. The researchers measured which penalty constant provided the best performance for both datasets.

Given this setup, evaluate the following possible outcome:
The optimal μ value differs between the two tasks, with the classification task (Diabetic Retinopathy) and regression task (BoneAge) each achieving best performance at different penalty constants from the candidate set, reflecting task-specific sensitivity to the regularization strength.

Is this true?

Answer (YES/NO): NO